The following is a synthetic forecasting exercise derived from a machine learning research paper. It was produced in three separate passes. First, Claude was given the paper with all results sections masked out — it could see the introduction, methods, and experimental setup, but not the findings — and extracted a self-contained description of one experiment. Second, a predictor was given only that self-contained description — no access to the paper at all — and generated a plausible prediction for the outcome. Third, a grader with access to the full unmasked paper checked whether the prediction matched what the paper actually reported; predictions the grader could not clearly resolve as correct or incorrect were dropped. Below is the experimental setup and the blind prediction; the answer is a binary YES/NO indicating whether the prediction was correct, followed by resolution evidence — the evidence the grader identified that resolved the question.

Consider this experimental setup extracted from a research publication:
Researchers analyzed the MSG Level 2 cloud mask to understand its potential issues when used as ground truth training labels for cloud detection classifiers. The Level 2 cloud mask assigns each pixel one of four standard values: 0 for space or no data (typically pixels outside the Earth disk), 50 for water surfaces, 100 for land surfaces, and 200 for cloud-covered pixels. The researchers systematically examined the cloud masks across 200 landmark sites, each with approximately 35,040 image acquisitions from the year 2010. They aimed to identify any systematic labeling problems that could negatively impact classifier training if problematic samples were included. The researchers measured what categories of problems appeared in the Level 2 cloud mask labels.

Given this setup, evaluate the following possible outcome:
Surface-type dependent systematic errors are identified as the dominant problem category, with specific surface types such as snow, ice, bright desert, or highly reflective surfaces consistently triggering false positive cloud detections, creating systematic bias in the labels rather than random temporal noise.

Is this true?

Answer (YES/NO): NO